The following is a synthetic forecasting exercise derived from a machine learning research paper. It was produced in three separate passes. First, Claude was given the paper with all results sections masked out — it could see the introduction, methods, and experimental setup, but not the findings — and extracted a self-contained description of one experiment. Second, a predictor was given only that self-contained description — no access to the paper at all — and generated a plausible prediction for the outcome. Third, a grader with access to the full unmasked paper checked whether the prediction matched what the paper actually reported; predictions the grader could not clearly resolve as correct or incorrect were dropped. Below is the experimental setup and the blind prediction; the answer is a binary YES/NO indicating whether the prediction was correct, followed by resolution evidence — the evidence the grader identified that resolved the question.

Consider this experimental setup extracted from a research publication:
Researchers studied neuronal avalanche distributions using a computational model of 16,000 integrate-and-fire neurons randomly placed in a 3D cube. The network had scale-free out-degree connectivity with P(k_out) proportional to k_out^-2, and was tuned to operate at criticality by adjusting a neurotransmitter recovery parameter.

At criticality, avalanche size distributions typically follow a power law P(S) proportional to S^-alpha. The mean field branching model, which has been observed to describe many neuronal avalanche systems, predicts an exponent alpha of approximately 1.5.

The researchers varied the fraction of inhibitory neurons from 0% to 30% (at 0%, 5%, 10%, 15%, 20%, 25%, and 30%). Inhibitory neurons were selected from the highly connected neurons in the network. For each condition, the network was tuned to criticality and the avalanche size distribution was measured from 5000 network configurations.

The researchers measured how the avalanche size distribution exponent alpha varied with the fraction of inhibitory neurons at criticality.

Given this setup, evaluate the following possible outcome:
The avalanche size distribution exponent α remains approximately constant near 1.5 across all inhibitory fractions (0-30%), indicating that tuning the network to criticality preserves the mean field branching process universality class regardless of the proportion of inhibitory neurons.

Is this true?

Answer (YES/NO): YES